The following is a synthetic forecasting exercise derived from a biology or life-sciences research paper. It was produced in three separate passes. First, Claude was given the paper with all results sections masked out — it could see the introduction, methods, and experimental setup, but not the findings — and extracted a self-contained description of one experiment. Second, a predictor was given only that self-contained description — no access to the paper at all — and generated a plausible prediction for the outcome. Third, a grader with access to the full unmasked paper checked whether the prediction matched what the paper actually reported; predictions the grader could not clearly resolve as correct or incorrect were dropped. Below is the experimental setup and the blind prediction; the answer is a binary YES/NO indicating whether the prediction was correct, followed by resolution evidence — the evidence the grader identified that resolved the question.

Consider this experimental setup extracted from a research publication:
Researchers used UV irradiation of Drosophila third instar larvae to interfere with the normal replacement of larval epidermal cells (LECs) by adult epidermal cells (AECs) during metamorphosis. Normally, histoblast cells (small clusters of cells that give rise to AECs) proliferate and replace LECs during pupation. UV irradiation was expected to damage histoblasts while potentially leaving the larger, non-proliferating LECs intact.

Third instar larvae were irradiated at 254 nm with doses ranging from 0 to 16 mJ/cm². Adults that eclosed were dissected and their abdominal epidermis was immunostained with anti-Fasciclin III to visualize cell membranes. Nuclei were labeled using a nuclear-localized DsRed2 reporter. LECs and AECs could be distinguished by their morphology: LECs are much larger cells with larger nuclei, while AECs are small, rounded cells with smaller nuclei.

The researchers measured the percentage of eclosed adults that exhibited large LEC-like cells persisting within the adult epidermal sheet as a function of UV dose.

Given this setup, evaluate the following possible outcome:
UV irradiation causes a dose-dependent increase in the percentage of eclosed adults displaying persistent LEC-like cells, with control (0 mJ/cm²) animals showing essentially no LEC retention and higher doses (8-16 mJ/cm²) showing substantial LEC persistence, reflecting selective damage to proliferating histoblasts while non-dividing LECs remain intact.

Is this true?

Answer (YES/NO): YES